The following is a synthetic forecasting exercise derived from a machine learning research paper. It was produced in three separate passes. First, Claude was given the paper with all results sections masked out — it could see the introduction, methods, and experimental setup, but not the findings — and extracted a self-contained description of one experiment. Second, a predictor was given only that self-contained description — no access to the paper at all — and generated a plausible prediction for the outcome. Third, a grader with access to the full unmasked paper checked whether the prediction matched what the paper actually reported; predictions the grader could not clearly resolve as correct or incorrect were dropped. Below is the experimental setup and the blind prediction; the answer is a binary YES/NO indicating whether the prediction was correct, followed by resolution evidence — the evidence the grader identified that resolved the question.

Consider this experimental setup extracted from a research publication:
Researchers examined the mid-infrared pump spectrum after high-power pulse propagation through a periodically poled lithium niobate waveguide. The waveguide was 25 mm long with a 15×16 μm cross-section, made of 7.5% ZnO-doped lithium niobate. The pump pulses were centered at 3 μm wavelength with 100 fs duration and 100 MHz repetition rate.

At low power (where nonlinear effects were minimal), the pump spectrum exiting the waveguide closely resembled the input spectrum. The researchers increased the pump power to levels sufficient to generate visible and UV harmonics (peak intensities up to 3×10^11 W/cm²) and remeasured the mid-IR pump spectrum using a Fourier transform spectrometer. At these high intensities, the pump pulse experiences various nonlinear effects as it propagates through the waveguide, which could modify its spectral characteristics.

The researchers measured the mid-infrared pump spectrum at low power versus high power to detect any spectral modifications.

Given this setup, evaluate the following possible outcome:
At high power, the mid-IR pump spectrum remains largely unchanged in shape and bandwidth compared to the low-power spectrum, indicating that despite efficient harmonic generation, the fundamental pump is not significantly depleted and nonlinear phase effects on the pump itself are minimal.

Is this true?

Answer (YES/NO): NO